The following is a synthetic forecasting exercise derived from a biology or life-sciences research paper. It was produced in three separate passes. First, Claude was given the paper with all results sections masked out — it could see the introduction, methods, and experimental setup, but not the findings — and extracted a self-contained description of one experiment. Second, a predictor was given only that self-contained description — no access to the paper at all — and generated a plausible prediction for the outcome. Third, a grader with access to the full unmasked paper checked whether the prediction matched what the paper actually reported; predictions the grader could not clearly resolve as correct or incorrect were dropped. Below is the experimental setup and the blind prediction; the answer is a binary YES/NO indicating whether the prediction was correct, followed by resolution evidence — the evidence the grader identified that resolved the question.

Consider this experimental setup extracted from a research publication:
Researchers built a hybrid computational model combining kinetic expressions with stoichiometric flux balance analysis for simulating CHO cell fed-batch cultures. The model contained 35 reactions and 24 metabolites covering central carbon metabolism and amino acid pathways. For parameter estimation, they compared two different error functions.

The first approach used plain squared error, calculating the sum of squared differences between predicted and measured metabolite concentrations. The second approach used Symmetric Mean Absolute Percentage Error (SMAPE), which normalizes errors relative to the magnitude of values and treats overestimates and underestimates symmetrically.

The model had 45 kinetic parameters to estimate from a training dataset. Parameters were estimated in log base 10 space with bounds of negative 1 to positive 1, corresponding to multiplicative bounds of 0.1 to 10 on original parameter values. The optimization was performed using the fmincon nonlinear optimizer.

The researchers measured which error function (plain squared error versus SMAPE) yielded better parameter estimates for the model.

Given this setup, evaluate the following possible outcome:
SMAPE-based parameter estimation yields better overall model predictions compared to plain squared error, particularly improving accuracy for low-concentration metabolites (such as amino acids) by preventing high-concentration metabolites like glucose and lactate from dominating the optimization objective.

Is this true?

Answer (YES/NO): NO